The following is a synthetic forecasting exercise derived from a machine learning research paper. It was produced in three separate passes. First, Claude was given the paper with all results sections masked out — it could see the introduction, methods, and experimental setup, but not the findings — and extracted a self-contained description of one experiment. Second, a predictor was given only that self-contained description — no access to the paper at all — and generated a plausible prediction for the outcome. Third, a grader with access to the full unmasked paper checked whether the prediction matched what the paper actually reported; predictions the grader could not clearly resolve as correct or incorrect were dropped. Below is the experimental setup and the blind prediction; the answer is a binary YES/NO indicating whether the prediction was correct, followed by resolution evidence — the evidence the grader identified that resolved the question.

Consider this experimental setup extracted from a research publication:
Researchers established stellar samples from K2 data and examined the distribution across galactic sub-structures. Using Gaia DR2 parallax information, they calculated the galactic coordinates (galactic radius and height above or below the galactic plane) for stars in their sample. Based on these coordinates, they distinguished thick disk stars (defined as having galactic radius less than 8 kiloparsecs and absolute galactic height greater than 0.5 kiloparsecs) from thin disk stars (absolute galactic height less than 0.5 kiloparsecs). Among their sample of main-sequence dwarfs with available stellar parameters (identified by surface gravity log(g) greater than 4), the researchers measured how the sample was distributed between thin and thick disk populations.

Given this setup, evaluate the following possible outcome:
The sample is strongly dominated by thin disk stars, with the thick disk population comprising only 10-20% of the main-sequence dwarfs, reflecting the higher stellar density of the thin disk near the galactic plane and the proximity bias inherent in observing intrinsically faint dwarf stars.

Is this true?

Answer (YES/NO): NO